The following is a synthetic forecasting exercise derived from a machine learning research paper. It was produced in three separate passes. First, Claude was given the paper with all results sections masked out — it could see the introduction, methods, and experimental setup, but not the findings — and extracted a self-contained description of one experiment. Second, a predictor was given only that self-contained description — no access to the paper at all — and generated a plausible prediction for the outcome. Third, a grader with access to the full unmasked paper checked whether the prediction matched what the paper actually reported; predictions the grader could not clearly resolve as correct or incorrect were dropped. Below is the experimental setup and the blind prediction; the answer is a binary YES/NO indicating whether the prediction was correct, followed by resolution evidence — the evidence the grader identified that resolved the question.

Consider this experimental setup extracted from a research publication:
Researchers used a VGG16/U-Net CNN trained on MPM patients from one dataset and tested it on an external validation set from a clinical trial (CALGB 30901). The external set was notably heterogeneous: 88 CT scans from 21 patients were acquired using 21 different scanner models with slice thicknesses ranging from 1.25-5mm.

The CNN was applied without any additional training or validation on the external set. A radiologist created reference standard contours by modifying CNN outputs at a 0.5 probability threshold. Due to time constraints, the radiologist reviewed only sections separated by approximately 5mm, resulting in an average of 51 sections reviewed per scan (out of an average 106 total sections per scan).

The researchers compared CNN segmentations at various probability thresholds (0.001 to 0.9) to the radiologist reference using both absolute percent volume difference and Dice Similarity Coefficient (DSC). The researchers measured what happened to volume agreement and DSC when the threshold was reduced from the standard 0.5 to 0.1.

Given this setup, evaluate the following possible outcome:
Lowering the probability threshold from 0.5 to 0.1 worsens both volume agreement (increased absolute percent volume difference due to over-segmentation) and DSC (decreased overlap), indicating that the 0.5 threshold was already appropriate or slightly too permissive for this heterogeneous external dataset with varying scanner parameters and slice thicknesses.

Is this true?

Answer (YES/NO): NO